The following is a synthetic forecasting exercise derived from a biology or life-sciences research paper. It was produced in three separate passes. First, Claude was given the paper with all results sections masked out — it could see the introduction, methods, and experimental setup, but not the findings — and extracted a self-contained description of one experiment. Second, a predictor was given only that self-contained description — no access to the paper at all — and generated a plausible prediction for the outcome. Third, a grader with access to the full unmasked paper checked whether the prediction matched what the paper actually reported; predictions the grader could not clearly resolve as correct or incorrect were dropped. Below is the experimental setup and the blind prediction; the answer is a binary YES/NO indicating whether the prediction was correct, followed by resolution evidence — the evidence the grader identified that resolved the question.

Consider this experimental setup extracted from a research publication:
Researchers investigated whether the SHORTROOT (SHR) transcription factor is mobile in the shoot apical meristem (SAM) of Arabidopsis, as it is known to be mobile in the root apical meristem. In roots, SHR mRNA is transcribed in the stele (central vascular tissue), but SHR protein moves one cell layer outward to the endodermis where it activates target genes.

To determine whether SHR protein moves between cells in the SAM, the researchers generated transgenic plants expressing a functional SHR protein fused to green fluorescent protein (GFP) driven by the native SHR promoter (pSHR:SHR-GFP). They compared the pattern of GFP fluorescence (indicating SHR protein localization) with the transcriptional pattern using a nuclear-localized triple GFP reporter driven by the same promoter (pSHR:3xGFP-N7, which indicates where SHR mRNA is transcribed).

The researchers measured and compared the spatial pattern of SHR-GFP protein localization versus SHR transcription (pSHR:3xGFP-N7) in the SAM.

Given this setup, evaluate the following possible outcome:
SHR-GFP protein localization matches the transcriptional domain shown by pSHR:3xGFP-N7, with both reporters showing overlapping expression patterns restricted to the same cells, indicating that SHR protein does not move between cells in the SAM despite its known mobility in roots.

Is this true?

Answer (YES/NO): NO